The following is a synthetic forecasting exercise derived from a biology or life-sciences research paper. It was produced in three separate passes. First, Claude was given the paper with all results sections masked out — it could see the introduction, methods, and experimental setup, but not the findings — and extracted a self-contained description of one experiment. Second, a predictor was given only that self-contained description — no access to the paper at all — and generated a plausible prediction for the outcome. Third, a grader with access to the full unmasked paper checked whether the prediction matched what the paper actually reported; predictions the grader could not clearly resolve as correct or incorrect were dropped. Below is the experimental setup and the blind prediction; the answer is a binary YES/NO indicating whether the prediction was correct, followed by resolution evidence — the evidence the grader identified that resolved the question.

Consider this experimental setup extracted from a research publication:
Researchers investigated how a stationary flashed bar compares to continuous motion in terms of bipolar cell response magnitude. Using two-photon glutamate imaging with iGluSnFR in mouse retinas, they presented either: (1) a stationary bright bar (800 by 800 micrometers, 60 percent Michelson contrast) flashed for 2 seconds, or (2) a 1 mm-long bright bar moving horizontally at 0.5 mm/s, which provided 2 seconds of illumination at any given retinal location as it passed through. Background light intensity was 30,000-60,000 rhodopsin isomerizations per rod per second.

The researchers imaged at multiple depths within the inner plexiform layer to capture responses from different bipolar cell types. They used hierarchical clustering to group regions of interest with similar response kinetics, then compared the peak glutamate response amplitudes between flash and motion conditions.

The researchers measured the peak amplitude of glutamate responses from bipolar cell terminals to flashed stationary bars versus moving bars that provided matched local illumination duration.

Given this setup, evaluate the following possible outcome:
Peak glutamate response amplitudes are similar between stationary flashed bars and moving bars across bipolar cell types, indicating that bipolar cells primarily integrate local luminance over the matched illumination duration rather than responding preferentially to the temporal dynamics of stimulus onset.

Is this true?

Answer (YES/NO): NO